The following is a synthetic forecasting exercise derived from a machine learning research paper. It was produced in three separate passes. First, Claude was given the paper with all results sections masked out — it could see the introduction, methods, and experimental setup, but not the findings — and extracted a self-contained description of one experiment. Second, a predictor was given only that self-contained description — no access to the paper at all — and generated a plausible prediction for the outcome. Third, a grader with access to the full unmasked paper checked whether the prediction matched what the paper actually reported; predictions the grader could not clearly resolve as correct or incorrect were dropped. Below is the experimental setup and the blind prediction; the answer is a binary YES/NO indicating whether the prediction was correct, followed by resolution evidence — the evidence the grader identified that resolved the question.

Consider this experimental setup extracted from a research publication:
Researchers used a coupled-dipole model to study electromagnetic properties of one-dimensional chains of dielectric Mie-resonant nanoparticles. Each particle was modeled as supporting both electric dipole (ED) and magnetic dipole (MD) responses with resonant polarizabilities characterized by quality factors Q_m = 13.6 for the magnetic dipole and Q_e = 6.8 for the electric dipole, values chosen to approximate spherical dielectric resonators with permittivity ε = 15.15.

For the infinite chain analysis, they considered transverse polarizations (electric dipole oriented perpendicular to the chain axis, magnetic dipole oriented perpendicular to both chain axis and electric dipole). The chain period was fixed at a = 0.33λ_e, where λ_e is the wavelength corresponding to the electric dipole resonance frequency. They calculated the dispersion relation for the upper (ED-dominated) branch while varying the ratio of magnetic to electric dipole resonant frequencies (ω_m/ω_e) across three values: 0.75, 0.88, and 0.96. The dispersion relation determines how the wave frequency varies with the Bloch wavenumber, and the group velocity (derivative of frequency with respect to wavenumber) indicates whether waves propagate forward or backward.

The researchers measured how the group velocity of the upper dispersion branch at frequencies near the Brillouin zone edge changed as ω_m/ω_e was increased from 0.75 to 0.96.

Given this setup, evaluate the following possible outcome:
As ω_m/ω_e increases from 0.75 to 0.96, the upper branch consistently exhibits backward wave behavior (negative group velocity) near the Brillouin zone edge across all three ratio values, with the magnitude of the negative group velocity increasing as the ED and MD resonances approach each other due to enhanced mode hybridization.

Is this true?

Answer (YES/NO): NO